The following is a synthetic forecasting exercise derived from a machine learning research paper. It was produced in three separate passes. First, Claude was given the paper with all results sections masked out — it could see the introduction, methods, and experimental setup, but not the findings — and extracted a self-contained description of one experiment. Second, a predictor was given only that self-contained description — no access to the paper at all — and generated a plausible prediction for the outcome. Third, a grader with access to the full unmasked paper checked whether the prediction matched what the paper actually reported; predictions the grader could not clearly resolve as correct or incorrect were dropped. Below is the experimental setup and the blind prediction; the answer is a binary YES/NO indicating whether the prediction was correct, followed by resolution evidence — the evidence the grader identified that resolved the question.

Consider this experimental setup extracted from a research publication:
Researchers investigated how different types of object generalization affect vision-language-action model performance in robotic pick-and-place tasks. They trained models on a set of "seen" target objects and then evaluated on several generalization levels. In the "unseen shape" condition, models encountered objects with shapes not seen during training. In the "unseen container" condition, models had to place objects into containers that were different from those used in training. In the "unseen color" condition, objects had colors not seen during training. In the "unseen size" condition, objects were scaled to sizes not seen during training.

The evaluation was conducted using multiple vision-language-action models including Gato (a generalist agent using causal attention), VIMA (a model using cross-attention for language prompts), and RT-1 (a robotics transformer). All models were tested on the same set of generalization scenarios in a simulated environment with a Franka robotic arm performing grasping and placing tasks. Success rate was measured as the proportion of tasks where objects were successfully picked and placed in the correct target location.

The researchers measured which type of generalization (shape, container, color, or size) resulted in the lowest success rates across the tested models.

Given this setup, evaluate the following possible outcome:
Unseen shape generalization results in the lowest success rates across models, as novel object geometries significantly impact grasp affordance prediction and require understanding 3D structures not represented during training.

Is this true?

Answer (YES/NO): YES